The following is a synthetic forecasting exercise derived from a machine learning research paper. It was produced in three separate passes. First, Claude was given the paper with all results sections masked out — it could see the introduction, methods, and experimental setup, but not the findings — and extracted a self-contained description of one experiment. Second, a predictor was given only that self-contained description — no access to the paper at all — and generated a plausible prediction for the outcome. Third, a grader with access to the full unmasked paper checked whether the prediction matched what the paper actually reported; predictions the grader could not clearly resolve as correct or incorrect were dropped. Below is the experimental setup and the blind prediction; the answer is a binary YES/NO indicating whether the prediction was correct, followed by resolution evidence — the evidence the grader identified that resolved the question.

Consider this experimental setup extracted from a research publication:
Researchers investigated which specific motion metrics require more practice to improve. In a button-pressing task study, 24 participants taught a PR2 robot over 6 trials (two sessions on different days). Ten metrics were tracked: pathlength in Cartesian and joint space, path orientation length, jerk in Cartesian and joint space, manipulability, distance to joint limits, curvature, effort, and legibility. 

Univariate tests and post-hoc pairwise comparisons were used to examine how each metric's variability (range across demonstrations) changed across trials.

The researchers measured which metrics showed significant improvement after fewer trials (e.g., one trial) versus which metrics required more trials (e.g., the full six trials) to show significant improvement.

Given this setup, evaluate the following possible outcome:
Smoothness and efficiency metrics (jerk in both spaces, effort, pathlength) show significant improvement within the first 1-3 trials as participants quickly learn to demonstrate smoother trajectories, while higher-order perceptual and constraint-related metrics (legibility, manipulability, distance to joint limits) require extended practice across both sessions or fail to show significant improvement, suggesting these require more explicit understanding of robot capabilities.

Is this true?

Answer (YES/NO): NO